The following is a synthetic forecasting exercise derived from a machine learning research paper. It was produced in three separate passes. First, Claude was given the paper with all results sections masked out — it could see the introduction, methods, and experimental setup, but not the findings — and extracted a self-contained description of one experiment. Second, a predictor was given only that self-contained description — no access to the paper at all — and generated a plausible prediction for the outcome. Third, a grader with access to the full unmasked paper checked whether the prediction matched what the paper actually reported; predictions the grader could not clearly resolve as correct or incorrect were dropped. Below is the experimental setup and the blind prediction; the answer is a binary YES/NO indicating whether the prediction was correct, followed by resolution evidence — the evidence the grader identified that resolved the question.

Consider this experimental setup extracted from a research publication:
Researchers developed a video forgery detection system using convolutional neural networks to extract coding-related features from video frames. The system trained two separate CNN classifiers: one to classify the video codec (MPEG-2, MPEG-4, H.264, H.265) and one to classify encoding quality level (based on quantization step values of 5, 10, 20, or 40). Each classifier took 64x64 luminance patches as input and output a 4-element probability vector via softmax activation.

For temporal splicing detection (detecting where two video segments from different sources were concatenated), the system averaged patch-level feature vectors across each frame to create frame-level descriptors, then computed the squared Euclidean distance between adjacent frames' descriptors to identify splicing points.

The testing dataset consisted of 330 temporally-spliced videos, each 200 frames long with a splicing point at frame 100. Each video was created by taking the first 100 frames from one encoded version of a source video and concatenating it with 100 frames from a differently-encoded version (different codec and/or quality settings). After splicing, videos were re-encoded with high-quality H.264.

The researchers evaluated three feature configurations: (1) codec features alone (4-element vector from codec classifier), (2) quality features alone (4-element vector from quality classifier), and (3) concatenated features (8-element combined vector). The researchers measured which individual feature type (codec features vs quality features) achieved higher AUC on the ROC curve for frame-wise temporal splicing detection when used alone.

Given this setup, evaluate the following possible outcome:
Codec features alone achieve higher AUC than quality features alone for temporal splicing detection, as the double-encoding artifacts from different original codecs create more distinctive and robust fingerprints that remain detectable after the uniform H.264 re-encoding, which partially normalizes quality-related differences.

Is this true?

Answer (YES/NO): NO